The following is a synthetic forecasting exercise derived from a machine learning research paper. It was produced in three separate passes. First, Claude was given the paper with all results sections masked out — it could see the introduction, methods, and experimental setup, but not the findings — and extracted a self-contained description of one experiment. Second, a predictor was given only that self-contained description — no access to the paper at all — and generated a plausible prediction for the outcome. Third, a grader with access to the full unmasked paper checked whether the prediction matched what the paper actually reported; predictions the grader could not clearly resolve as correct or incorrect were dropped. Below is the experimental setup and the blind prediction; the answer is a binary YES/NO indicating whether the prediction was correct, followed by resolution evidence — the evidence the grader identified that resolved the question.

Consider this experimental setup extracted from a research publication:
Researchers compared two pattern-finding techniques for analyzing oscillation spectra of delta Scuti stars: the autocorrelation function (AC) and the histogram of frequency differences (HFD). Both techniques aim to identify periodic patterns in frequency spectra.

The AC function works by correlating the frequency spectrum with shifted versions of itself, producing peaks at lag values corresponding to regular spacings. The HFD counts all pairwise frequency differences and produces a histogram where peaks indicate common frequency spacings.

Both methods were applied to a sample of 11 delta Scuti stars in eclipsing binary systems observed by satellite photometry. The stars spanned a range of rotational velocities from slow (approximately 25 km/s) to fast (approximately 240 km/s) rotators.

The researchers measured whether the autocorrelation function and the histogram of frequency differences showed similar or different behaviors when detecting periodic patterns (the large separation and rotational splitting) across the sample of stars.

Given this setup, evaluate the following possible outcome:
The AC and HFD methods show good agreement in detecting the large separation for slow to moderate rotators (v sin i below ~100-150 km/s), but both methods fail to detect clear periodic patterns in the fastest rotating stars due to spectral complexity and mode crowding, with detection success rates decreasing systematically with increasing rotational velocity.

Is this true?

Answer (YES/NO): NO